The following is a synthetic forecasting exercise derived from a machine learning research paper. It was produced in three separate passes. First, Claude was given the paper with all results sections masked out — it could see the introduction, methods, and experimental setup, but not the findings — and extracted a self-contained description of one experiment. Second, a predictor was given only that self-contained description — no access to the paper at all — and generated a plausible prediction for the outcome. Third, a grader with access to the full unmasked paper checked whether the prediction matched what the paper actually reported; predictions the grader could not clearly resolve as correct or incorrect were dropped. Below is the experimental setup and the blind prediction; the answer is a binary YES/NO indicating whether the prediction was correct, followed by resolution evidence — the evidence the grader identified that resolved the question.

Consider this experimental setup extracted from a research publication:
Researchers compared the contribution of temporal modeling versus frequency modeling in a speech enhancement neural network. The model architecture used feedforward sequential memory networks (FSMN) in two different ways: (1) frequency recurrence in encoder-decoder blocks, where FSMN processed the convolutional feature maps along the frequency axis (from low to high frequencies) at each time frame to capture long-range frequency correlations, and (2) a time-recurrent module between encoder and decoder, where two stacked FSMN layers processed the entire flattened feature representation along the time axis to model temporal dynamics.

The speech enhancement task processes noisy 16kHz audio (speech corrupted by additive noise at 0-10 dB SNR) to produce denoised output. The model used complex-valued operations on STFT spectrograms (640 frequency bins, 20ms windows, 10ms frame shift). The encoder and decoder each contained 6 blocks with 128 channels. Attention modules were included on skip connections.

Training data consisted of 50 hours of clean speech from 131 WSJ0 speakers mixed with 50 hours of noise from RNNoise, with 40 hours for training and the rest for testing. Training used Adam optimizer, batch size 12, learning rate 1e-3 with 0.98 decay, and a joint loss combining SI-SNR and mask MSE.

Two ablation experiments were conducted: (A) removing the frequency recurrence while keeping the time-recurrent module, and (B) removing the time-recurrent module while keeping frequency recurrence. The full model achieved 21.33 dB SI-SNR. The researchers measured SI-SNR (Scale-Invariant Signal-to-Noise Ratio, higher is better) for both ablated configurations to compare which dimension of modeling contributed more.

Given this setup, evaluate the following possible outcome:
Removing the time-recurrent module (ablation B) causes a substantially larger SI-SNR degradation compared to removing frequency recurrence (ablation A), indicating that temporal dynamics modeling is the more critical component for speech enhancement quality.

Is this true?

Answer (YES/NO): NO